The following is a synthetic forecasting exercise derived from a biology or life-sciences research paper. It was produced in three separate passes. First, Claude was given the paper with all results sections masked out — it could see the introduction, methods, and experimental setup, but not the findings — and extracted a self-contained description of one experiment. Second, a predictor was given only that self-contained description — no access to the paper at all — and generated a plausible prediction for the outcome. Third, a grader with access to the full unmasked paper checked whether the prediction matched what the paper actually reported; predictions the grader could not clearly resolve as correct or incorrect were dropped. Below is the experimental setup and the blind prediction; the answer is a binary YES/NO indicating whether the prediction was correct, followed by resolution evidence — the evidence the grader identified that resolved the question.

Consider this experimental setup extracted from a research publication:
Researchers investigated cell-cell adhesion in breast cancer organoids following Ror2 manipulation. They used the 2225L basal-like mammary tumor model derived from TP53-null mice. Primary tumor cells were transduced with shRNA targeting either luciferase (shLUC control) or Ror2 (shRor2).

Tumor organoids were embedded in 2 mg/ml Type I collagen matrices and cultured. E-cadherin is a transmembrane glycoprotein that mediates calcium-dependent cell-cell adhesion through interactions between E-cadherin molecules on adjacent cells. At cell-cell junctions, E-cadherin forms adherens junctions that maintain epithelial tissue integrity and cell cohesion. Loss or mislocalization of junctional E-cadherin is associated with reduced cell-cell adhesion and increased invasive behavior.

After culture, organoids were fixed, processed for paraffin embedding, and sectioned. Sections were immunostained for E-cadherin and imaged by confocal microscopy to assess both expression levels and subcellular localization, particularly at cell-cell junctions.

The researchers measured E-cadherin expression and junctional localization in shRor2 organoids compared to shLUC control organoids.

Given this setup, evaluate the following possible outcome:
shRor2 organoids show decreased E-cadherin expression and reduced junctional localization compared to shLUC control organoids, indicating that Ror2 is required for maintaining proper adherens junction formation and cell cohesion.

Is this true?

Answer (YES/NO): YES